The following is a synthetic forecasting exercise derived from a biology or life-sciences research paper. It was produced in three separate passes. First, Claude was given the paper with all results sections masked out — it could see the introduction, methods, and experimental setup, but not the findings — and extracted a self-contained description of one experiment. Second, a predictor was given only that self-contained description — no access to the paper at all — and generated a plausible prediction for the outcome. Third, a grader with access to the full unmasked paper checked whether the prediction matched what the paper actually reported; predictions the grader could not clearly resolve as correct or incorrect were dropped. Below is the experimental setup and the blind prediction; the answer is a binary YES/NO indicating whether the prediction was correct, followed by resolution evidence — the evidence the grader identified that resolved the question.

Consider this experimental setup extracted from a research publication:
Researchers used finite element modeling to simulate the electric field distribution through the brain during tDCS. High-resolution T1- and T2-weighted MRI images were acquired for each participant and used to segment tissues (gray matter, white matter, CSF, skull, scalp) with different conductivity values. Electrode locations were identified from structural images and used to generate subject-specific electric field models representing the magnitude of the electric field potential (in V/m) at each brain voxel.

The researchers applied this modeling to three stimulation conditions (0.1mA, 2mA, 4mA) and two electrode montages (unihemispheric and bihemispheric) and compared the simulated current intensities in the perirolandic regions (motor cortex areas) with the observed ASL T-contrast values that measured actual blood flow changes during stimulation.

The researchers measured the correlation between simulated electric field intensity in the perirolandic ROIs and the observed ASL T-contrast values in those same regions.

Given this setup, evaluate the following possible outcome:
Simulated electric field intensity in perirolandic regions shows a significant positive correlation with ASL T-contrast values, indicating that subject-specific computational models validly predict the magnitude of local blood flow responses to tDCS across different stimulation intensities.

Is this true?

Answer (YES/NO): NO